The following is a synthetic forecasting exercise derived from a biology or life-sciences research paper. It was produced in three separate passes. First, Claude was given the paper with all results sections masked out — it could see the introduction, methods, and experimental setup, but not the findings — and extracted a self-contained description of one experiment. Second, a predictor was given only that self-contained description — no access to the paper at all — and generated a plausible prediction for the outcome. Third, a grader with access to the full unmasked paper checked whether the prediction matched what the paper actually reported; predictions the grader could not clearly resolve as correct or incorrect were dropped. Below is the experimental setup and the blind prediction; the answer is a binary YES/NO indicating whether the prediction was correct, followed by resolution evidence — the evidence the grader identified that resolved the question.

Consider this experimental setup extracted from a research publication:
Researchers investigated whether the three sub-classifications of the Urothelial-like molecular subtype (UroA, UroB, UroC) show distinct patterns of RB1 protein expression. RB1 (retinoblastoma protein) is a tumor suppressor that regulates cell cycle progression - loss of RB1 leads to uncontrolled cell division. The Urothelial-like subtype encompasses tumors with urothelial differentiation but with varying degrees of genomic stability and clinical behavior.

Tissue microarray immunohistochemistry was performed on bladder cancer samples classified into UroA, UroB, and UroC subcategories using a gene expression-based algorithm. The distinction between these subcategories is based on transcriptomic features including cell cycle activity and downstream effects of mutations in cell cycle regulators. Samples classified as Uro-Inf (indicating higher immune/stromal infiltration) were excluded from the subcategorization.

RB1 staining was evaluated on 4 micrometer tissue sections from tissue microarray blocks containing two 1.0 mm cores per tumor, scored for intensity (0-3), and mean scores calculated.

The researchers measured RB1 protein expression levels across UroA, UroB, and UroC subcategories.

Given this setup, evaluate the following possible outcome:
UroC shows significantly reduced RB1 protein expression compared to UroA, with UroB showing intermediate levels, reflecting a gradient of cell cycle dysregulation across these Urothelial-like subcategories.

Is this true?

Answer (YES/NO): NO